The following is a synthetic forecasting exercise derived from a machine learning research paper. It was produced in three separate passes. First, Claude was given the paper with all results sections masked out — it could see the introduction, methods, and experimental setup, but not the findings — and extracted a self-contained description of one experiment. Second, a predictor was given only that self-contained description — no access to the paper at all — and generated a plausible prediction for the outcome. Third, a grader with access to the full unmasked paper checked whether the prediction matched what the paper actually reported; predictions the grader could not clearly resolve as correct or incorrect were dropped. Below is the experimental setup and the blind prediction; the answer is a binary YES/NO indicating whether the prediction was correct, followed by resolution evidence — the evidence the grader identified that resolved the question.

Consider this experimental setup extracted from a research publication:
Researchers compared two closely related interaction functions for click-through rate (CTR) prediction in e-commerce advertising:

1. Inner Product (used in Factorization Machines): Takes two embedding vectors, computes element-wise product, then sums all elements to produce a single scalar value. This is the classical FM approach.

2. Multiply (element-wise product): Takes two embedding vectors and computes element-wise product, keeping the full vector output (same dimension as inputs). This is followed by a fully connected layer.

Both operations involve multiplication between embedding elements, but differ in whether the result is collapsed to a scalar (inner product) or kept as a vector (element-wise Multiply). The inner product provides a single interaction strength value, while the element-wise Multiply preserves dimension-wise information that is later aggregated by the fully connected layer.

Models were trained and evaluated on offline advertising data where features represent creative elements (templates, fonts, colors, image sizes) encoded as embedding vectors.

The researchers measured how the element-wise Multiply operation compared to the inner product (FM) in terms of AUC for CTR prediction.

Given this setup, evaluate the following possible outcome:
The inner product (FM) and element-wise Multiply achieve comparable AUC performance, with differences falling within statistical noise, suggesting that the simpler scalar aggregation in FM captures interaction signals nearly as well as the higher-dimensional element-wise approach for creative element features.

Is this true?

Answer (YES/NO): NO